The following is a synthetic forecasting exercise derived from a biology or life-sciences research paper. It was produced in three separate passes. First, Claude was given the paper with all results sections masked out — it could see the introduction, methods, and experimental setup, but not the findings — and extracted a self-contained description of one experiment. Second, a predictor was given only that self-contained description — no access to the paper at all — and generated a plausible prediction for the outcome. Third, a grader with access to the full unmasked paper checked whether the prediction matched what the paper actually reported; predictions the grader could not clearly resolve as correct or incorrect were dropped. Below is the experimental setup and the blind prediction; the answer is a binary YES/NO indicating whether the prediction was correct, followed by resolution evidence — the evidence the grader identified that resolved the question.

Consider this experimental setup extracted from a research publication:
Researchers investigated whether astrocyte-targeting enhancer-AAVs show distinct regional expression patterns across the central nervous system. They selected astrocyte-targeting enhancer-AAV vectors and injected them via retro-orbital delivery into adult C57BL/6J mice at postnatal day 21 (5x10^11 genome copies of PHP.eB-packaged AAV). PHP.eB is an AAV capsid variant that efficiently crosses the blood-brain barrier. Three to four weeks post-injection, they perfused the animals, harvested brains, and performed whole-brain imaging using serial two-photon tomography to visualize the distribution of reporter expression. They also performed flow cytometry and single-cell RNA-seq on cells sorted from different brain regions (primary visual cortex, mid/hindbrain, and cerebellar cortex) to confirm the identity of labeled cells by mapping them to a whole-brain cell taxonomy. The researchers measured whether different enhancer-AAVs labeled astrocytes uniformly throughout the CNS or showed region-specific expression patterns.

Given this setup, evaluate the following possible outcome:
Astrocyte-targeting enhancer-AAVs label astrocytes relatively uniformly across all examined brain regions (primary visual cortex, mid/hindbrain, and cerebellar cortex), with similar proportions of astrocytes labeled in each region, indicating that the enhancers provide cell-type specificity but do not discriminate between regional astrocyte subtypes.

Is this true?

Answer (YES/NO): NO